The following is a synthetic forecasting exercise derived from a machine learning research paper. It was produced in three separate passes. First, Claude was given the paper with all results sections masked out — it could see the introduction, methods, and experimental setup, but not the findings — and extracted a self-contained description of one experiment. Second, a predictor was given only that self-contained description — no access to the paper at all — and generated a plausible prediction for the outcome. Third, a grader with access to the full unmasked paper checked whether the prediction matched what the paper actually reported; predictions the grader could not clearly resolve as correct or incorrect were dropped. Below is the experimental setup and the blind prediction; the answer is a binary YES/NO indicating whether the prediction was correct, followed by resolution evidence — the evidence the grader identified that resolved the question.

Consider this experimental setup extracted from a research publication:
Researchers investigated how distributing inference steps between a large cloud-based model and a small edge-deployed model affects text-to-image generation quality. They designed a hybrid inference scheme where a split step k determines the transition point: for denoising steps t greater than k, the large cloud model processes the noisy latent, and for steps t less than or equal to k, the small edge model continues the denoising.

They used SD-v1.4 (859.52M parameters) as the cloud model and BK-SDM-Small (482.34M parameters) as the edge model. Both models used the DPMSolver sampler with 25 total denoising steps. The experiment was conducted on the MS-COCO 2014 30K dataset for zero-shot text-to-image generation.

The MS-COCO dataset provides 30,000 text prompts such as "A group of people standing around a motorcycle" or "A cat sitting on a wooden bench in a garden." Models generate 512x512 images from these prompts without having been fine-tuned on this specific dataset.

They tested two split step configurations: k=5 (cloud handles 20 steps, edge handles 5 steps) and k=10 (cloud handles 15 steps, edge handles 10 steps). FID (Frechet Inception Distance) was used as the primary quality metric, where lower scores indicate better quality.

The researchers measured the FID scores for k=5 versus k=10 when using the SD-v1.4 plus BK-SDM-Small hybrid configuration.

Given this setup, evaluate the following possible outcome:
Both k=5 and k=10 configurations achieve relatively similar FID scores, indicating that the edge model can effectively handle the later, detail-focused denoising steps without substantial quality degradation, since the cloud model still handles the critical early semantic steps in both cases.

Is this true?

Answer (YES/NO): NO